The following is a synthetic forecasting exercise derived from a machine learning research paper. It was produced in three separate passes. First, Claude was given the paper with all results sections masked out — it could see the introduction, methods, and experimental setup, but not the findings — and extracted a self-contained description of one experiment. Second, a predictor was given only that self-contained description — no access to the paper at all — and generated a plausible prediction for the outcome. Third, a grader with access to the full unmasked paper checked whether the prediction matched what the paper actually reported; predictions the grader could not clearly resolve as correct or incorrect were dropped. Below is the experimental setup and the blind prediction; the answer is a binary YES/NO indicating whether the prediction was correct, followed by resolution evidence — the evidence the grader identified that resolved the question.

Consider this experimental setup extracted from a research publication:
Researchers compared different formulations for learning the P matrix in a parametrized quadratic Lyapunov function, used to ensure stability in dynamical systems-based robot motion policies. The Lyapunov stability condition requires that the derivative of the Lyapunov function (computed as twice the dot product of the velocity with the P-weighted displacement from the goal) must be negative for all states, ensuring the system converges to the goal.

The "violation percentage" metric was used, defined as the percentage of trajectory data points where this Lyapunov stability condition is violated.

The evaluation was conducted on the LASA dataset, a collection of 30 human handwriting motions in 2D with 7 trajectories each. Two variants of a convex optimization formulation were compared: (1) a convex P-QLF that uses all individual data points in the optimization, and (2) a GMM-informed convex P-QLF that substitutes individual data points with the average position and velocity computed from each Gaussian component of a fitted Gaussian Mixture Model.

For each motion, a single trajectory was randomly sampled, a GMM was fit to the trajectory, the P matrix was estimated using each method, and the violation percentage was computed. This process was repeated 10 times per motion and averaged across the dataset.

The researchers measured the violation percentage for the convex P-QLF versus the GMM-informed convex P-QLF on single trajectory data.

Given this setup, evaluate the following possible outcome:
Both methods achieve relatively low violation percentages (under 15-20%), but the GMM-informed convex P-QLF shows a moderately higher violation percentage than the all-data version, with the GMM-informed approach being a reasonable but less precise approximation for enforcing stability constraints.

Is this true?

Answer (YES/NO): YES